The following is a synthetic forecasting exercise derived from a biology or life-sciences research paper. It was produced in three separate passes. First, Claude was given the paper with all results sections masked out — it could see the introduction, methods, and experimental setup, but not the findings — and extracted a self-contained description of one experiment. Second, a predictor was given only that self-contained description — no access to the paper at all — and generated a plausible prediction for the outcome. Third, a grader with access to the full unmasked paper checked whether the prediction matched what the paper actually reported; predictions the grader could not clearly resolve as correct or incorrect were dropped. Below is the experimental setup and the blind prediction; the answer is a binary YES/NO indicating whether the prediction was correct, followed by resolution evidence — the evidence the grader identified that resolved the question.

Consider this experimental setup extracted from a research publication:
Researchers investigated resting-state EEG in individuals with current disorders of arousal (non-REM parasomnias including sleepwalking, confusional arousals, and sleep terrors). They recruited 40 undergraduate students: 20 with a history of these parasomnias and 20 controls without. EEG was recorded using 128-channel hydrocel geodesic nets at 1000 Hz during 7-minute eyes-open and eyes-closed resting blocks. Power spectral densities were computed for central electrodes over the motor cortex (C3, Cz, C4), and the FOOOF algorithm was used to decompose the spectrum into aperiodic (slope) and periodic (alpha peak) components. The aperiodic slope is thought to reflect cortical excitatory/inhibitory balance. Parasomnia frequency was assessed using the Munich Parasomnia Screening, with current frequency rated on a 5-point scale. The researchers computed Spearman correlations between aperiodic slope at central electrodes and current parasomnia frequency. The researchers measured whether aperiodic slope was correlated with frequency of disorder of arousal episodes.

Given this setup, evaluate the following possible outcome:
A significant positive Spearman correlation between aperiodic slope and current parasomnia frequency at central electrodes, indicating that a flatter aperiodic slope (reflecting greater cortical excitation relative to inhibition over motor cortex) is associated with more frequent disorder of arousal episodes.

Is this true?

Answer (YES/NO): NO